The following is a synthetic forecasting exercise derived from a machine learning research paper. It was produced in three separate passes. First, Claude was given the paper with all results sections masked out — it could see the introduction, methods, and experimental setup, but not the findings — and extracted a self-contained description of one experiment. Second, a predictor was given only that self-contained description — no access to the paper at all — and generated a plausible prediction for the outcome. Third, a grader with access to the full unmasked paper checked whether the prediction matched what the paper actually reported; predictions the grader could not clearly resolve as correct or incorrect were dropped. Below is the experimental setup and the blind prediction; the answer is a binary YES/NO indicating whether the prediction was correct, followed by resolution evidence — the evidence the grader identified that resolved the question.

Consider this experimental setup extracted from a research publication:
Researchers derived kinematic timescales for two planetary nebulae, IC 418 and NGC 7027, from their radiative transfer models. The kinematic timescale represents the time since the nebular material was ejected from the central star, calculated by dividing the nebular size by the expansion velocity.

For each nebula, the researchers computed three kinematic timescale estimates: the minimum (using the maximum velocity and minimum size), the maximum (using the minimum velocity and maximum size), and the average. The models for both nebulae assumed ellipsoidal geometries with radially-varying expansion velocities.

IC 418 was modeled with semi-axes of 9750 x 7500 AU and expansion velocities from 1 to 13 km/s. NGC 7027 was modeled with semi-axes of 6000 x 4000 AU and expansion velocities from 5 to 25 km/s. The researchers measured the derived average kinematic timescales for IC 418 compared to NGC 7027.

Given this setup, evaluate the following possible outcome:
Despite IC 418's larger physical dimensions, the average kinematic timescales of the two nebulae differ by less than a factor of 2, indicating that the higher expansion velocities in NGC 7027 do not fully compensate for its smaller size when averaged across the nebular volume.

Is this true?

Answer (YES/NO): NO